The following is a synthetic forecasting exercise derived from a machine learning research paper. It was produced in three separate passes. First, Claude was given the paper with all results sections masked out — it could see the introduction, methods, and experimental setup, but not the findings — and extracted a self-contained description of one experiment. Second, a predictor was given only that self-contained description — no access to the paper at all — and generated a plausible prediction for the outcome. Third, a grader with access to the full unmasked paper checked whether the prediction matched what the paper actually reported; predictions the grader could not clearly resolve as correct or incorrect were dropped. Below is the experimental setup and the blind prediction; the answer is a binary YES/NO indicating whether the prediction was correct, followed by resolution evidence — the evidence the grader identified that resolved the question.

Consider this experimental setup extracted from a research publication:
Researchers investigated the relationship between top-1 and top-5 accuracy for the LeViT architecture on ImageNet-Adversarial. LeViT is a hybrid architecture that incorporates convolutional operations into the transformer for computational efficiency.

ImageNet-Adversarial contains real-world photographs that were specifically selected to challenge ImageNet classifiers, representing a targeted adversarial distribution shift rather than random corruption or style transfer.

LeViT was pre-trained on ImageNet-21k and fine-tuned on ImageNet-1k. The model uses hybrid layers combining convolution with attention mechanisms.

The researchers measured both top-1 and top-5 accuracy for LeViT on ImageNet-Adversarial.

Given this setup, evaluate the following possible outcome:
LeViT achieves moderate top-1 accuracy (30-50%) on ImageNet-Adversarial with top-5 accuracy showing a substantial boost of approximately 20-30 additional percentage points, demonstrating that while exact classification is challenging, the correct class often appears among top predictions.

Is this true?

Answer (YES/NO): NO